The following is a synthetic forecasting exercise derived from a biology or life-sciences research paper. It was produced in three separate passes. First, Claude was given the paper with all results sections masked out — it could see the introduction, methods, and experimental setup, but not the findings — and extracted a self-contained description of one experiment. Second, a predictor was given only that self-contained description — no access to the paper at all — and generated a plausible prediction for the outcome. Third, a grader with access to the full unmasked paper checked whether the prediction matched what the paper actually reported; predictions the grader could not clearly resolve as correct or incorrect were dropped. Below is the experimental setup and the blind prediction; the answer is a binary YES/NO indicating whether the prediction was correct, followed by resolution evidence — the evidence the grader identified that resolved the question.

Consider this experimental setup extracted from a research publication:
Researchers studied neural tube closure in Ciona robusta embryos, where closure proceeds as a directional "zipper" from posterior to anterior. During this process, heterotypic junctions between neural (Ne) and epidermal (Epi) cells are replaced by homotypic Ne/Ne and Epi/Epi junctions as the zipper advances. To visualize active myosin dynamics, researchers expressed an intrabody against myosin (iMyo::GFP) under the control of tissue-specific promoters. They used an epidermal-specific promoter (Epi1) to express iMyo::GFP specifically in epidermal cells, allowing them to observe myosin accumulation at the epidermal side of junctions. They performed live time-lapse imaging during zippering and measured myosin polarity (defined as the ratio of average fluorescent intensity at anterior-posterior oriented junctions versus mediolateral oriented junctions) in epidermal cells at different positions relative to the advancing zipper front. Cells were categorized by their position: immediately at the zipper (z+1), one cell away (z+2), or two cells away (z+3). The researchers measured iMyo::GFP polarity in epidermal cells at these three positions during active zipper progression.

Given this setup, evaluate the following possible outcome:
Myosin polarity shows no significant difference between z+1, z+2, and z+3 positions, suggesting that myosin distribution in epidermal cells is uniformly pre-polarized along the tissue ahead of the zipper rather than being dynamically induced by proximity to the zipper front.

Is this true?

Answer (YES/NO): NO